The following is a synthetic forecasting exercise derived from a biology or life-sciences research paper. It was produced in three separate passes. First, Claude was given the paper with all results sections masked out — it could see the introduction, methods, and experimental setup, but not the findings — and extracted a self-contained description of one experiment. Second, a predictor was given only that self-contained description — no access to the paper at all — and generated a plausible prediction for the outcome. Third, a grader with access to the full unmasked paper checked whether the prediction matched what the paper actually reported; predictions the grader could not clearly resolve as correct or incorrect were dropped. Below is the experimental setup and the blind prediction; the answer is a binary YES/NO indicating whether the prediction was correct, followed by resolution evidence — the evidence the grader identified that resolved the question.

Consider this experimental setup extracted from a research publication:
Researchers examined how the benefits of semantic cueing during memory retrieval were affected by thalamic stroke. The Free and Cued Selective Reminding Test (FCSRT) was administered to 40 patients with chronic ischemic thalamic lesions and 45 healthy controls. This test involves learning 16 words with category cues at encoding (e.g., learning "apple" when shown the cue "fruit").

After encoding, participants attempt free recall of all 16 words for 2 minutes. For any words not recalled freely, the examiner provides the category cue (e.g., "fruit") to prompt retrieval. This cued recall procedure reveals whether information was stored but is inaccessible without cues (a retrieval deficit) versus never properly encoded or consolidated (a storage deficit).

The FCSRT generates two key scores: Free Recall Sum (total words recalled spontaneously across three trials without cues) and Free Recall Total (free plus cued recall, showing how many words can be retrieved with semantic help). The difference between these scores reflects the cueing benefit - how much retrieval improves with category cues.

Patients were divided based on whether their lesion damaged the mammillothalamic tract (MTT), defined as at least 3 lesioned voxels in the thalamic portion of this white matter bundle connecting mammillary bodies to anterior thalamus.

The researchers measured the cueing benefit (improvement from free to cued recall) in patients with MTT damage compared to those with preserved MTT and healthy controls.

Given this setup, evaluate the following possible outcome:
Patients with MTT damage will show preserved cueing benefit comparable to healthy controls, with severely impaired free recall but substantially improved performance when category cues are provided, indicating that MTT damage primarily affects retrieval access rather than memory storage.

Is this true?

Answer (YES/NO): NO